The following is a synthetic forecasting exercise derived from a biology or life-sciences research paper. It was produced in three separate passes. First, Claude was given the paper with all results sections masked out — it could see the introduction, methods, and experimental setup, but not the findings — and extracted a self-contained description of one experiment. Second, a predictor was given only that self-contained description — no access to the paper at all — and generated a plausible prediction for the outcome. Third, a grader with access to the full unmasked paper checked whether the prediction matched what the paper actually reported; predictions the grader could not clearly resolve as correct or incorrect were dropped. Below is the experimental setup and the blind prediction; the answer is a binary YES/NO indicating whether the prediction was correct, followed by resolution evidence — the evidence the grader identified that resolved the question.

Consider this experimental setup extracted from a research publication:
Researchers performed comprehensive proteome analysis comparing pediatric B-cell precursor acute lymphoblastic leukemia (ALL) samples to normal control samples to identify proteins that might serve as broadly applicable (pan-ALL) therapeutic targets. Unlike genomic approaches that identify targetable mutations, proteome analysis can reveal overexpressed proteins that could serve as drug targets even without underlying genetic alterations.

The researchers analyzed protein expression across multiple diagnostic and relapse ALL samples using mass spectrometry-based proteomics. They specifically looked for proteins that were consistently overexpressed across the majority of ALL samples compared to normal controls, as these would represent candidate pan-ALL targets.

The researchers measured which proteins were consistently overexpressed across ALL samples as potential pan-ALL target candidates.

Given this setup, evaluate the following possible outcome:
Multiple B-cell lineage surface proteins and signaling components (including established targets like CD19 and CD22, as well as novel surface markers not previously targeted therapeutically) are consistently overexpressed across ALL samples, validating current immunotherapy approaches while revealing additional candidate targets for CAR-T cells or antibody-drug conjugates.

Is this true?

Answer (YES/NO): NO